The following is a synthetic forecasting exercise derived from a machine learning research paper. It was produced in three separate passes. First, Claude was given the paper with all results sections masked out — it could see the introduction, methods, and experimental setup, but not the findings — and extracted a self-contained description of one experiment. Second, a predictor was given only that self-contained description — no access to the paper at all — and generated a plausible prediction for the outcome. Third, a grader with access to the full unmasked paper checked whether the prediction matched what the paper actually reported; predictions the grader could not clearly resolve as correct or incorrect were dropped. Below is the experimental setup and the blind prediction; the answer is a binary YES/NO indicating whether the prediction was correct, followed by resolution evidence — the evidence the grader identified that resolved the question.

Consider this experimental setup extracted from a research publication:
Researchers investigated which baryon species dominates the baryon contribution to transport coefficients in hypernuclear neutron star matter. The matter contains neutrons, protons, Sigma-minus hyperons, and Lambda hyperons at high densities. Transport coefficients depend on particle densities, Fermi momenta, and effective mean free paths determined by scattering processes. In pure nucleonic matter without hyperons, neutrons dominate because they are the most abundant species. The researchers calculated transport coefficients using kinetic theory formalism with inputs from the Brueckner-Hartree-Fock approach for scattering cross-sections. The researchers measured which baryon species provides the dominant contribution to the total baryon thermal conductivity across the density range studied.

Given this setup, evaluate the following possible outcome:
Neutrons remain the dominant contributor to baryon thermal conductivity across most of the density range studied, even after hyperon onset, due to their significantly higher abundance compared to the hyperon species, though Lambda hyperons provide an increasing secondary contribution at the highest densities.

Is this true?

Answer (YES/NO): NO